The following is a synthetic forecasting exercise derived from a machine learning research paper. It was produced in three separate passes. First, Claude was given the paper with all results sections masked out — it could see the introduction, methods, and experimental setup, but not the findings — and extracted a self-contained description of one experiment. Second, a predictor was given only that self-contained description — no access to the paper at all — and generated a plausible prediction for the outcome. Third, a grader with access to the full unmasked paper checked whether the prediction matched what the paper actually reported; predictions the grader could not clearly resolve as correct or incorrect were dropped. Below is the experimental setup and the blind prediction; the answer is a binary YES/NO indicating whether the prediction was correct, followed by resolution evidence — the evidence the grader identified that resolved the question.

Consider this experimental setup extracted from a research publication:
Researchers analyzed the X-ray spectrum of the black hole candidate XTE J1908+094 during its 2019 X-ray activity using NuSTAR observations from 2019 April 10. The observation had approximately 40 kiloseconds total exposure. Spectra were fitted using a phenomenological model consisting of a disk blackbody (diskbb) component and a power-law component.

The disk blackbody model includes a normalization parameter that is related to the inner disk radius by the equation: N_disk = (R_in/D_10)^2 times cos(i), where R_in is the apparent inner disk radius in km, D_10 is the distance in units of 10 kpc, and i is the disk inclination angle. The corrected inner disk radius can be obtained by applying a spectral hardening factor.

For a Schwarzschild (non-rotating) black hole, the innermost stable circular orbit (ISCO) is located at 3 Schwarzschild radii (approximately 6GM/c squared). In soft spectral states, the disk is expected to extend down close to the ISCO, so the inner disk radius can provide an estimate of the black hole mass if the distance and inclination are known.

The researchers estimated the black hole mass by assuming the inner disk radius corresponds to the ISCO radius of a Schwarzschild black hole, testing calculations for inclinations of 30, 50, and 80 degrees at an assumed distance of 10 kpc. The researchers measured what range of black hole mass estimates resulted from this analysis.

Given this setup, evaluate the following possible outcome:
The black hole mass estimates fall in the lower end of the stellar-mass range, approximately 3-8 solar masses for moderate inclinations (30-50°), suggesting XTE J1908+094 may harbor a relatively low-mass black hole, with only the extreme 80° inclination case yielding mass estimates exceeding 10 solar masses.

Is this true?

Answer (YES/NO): NO